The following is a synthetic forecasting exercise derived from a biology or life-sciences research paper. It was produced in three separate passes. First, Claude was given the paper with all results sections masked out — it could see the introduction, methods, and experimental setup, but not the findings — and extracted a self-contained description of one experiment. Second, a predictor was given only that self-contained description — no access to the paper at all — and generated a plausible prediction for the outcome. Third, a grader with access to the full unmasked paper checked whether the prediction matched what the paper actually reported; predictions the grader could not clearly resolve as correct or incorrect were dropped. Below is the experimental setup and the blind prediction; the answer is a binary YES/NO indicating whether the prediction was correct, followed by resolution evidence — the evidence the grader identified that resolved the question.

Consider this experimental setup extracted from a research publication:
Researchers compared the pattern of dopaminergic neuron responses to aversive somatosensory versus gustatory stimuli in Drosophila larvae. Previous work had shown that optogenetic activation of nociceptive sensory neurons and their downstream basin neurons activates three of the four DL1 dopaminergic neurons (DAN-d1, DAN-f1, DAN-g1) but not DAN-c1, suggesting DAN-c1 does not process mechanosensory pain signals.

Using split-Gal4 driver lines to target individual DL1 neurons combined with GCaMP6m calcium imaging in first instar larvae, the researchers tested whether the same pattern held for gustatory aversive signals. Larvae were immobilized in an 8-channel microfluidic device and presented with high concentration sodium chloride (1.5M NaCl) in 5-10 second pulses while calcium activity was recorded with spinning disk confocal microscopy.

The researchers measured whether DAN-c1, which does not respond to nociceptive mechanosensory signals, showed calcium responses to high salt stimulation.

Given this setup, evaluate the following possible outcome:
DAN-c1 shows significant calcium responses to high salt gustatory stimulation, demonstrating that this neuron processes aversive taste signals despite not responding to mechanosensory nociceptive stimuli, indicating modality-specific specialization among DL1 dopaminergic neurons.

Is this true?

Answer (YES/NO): YES